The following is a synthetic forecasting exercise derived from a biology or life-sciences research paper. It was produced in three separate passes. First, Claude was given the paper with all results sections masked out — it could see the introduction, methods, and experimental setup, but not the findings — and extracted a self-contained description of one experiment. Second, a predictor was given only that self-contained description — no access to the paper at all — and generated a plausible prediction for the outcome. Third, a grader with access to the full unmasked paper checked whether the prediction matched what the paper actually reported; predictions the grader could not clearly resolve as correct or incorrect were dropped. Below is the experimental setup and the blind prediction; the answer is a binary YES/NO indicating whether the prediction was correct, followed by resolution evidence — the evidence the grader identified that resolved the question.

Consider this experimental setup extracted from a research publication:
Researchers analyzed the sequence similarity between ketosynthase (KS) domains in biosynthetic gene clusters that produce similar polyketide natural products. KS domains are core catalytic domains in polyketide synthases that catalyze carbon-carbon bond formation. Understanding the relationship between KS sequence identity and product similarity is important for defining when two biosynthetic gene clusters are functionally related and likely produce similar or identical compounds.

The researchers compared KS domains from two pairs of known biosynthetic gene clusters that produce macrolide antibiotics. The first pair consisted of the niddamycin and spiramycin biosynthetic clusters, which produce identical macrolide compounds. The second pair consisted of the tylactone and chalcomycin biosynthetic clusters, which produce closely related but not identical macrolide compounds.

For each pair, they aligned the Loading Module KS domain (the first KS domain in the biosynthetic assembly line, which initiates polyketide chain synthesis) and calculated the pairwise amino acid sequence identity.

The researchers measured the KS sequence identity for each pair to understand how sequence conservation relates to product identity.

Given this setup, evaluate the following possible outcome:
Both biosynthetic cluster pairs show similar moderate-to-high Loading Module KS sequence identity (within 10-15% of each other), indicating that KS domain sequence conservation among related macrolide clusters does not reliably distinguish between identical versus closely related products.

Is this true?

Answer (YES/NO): NO